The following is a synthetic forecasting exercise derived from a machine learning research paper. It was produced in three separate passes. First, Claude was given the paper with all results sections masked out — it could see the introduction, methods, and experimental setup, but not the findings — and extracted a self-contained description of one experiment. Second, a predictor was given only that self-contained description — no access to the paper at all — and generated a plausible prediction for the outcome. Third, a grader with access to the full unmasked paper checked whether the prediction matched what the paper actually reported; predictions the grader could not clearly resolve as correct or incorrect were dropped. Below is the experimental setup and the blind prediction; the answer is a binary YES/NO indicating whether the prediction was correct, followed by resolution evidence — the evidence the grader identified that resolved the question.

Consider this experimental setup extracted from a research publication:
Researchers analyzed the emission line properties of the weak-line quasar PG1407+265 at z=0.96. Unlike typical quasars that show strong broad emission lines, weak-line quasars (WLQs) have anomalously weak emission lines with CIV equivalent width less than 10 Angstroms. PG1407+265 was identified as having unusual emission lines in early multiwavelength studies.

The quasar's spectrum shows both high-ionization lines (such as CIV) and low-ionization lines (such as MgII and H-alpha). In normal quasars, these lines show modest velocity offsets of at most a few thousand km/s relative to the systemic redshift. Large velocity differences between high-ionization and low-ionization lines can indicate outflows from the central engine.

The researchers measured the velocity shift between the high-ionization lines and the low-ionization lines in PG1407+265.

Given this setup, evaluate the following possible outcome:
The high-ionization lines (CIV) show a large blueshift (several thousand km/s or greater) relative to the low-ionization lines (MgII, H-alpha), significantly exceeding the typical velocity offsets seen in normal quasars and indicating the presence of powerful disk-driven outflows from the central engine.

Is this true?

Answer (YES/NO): YES